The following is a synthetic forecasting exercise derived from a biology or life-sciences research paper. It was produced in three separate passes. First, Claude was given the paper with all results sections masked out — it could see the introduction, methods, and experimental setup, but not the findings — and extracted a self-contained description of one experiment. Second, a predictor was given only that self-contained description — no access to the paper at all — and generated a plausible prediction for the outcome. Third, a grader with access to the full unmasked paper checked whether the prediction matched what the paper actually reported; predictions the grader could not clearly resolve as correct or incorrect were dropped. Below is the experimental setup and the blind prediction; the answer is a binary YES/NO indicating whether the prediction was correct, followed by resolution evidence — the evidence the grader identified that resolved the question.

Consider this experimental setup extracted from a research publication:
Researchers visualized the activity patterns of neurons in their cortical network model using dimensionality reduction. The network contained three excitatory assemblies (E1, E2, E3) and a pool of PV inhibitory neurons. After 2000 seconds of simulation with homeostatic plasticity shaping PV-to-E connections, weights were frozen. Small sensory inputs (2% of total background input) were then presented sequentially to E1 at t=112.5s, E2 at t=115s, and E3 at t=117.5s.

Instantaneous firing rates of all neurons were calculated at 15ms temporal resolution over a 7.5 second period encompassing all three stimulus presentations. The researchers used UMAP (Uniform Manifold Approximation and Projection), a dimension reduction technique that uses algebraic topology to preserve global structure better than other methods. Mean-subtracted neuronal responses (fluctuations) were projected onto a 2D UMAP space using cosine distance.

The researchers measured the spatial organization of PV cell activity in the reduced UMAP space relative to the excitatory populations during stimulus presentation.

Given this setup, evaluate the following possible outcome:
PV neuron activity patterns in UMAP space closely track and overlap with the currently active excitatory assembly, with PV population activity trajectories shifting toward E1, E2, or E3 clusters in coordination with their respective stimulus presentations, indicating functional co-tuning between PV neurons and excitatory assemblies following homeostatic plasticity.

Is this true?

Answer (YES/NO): YES